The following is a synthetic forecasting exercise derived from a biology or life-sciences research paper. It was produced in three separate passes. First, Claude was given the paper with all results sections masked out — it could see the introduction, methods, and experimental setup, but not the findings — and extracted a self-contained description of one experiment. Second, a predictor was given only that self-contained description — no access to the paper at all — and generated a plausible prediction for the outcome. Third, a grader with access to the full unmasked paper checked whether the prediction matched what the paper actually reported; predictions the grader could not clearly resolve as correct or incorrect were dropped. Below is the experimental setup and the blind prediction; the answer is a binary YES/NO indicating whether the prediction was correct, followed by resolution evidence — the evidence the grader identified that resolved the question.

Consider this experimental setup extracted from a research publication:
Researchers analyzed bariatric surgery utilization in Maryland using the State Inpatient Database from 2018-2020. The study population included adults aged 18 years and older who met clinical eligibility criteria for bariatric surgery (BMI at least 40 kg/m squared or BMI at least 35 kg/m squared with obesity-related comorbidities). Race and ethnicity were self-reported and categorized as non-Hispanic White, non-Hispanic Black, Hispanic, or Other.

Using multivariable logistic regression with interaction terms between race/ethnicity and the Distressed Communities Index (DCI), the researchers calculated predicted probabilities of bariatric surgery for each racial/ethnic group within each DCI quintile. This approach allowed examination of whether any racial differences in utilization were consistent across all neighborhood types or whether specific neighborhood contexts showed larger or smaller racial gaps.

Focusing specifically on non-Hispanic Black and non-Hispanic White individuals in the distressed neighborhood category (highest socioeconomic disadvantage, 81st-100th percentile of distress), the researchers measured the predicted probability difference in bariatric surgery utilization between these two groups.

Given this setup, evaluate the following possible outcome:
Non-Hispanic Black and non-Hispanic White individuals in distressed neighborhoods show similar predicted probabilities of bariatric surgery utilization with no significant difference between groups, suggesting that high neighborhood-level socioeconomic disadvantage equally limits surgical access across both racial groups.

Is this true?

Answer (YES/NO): NO